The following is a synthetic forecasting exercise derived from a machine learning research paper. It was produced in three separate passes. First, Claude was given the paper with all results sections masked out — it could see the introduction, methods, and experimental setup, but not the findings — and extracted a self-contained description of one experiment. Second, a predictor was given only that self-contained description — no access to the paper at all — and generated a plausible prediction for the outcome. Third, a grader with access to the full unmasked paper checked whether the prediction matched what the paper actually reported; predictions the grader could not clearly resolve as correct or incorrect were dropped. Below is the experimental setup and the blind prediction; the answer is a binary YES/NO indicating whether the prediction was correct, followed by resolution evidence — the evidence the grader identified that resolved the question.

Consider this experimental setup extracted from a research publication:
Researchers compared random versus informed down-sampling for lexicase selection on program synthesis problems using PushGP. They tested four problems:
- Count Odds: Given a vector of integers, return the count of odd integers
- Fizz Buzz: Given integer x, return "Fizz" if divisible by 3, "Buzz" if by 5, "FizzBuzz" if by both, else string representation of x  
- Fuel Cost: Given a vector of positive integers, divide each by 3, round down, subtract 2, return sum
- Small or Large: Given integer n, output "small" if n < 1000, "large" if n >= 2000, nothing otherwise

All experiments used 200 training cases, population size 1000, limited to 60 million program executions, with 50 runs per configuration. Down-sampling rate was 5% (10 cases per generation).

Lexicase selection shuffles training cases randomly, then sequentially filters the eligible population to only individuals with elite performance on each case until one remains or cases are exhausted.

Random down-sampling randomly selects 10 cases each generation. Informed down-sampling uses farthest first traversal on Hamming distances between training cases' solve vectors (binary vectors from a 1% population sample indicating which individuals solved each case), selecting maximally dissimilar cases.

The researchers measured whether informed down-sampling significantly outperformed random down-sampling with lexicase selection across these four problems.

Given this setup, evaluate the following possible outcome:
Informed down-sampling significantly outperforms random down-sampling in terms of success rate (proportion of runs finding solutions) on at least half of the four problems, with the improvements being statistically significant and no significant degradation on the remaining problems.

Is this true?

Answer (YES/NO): YES